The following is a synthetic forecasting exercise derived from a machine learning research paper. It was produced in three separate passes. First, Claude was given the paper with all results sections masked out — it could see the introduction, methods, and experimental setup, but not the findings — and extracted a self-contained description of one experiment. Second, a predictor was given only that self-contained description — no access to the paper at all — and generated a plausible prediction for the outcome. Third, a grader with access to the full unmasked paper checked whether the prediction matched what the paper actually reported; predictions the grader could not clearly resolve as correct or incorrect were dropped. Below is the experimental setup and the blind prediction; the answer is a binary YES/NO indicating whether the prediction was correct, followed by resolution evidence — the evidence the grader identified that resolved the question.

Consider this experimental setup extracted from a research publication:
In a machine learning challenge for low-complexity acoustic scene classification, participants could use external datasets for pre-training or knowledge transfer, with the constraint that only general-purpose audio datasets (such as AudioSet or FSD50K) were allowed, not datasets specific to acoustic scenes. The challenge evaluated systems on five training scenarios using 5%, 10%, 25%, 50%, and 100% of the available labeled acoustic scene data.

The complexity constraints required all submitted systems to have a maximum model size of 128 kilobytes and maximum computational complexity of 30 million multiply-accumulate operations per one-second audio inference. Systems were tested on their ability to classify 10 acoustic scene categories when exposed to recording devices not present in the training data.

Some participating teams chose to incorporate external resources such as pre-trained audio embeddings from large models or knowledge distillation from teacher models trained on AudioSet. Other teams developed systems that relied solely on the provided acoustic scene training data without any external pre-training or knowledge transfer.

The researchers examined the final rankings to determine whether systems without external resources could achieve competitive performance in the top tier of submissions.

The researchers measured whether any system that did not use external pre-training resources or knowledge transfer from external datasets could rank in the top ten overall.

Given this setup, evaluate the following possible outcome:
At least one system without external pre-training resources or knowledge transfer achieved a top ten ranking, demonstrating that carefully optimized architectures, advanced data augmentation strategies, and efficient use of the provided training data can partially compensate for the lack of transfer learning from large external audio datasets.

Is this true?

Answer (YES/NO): YES